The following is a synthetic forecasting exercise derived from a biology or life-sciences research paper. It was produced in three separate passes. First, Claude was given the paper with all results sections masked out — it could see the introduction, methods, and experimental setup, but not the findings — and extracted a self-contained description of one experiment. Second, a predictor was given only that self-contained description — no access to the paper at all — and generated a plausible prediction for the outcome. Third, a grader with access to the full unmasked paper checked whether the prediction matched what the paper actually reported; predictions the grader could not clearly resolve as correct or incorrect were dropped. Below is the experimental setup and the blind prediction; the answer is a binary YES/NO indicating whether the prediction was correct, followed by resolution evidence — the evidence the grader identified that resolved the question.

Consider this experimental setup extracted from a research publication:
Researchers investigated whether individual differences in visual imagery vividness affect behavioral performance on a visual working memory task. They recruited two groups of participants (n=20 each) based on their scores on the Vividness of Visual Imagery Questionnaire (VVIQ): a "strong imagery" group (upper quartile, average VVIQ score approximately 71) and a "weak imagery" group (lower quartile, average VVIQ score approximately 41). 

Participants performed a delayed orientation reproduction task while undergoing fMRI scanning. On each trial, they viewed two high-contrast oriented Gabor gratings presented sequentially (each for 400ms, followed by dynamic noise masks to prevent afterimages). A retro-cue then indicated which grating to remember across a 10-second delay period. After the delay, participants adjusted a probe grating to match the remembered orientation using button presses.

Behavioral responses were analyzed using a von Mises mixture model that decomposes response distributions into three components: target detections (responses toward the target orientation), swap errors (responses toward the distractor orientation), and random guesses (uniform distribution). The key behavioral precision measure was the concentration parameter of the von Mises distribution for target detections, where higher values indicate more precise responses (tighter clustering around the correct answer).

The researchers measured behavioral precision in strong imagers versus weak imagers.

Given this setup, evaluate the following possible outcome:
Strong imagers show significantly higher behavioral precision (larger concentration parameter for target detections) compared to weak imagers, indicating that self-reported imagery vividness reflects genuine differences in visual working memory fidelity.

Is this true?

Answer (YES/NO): NO